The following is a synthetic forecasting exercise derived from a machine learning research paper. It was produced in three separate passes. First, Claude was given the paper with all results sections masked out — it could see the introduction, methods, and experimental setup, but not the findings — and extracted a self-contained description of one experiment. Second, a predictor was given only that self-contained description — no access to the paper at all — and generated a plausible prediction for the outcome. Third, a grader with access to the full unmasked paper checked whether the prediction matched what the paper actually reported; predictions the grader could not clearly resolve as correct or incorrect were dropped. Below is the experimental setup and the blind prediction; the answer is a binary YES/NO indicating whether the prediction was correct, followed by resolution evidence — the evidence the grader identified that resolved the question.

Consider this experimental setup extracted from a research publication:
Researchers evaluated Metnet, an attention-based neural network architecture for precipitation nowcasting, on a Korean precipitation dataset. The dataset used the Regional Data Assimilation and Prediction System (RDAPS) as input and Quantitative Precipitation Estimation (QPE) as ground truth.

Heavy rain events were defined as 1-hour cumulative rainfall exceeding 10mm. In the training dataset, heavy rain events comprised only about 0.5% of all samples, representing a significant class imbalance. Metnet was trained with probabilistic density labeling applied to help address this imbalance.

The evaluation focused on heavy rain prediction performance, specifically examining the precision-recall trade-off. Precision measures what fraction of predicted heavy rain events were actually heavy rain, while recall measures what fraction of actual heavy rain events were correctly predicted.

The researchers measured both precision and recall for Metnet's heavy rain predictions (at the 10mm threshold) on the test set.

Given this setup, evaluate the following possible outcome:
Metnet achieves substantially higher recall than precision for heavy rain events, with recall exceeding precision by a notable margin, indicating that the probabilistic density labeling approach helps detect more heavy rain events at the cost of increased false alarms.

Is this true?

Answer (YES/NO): YES